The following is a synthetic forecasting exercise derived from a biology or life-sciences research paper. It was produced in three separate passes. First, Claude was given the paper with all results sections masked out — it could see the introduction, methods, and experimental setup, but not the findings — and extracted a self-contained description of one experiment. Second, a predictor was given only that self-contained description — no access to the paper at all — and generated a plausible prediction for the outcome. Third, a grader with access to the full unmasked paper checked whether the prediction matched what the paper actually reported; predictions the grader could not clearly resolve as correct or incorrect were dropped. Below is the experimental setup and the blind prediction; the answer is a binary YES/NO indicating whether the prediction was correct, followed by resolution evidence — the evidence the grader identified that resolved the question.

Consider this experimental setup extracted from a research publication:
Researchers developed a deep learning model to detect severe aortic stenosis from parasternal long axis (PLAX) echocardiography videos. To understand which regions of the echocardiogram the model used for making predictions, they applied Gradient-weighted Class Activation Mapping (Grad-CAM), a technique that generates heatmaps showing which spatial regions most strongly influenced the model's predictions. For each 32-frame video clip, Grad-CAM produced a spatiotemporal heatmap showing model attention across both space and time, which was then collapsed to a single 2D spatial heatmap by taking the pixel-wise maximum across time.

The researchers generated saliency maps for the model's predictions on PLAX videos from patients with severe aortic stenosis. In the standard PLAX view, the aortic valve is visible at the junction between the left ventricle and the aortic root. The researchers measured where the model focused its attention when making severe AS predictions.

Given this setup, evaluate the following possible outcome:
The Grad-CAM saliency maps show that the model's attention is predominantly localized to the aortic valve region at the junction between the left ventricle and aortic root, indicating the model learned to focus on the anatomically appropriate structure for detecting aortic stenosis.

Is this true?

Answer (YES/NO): YES